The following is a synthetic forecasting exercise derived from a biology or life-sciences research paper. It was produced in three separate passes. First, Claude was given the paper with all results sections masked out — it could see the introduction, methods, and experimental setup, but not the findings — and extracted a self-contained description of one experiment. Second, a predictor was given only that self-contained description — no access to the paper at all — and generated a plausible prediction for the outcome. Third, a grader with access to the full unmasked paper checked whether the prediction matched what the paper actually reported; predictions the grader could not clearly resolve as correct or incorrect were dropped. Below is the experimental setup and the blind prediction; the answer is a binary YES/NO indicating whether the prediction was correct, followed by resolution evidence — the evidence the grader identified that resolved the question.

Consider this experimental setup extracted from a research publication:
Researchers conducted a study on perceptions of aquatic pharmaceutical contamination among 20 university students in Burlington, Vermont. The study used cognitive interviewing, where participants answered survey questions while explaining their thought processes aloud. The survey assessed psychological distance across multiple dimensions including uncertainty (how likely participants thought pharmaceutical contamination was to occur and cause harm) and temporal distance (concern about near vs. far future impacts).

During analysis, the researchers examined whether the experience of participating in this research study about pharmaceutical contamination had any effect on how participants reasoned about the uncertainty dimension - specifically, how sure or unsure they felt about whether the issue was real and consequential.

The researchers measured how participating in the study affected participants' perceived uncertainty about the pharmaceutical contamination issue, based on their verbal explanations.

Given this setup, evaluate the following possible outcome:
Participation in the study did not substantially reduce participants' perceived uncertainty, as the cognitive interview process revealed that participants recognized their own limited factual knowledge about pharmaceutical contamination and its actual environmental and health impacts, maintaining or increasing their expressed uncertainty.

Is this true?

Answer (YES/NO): NO